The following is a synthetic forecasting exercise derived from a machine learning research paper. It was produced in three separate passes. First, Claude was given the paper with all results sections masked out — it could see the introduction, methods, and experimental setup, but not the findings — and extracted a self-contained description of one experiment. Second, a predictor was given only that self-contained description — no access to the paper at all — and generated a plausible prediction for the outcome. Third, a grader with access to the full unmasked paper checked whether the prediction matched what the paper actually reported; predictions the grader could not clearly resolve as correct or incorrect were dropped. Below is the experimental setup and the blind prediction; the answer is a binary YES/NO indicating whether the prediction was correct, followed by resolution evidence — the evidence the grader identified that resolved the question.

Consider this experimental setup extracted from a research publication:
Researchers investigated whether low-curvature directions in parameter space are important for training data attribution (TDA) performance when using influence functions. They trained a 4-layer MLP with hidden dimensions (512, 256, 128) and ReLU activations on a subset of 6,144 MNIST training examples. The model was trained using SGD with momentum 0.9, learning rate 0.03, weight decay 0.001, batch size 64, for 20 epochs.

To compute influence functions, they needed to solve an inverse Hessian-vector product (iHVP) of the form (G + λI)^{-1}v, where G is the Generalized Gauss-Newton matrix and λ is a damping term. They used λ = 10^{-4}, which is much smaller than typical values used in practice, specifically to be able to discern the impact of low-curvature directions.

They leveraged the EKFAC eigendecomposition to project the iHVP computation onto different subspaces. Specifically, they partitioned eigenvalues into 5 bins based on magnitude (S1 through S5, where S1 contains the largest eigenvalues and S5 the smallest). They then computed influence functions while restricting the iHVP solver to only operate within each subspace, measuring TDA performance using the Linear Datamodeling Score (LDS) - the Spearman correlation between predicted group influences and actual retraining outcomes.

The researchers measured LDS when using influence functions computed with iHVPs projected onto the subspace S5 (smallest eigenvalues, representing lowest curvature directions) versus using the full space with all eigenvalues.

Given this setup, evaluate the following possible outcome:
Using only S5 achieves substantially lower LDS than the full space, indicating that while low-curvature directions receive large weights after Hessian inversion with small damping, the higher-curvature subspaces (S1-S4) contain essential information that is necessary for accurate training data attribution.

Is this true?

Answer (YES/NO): NO